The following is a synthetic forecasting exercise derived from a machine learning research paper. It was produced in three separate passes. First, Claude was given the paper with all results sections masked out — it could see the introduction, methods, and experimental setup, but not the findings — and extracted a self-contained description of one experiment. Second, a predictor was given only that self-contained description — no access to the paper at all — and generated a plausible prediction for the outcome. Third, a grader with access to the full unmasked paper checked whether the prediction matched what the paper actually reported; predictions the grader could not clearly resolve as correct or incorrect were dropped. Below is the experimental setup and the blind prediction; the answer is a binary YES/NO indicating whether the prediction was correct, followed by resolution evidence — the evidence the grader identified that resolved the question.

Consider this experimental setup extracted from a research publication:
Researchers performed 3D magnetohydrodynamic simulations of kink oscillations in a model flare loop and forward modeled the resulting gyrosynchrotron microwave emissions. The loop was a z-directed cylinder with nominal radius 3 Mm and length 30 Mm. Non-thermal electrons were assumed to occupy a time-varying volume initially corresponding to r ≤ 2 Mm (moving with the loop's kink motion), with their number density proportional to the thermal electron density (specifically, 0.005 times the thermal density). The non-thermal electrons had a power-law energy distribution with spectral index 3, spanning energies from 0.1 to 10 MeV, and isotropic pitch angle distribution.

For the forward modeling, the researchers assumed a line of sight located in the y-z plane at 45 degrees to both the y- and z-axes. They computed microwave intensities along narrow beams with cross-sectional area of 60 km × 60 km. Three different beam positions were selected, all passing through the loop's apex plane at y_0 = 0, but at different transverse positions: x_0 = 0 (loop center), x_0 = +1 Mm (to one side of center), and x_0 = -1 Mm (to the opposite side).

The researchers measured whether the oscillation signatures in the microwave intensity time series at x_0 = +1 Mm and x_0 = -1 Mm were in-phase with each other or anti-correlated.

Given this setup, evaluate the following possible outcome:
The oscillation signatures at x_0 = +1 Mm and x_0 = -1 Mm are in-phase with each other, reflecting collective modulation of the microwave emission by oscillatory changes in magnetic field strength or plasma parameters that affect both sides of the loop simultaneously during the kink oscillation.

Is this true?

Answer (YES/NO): NO